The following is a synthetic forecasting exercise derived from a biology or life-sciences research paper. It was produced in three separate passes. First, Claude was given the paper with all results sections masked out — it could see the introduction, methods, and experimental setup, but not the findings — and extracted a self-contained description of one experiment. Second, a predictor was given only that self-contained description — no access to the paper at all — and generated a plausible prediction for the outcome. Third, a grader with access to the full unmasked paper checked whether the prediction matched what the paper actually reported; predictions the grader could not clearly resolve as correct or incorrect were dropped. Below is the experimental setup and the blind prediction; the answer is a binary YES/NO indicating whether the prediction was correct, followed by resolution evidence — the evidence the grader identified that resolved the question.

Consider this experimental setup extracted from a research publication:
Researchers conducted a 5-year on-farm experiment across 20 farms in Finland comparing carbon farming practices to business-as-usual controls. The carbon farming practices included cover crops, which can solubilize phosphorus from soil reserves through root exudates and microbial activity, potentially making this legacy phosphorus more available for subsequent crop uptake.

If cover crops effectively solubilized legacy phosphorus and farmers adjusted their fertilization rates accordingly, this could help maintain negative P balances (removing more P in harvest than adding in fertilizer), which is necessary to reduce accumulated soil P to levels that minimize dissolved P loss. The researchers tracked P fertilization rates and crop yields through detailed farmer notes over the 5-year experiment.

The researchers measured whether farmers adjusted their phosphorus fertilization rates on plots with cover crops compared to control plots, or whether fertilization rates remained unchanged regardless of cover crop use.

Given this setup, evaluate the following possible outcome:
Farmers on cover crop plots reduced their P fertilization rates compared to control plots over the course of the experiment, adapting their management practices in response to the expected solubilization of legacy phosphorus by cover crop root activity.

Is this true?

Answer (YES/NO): NO